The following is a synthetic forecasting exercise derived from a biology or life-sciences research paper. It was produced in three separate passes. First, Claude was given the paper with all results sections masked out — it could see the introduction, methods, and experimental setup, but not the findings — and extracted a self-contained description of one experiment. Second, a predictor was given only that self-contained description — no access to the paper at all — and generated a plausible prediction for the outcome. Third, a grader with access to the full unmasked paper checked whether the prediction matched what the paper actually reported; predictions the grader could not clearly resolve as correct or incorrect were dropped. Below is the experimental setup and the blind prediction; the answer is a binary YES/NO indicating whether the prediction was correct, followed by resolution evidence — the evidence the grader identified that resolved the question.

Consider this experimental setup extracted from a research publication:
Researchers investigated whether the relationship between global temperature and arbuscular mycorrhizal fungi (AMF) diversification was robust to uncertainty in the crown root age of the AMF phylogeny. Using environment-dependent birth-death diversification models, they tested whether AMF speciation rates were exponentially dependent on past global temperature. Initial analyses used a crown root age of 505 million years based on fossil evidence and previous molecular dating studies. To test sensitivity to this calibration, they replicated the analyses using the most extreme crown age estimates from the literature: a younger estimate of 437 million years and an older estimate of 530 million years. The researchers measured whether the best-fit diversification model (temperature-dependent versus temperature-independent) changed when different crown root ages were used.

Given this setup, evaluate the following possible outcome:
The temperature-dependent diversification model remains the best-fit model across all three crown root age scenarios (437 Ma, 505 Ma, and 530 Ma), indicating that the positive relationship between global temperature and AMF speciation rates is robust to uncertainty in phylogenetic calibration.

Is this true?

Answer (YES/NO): YES